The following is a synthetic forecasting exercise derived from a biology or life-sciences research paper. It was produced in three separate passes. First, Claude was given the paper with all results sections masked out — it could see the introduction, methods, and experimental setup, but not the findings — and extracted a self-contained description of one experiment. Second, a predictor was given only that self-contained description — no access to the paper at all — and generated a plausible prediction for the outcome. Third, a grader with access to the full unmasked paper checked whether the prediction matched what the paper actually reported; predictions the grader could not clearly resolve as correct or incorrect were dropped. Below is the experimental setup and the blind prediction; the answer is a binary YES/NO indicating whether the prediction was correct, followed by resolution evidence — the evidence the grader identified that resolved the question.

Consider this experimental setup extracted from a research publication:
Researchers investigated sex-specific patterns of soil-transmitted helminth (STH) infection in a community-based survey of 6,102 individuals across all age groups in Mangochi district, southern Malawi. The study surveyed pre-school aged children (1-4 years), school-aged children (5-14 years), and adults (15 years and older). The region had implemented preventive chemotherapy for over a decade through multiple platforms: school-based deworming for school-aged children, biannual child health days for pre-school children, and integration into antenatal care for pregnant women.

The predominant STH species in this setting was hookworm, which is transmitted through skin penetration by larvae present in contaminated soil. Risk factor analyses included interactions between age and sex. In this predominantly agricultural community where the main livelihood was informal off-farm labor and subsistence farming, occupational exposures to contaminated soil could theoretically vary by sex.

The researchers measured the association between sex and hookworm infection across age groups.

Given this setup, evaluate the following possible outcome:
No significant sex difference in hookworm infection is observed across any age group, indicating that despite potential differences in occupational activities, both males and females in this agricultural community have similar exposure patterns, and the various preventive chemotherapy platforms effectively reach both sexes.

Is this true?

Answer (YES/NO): NO